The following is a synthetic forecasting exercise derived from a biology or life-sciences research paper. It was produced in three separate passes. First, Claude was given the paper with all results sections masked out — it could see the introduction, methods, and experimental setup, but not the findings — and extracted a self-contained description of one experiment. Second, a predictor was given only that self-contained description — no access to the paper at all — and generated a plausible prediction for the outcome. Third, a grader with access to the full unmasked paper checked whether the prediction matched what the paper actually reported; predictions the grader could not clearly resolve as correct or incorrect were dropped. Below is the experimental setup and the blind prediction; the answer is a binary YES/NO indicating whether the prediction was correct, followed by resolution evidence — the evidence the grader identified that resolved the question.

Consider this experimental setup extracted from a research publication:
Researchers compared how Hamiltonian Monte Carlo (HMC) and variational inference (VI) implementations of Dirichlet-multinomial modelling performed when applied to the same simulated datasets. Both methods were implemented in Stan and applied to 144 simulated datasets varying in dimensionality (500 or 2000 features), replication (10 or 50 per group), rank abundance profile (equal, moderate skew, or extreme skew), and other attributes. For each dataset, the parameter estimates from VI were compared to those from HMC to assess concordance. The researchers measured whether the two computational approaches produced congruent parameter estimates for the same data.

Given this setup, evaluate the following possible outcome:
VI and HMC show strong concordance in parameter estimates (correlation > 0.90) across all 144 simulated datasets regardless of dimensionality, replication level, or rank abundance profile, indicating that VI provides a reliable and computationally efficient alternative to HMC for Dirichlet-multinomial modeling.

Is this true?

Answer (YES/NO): NO